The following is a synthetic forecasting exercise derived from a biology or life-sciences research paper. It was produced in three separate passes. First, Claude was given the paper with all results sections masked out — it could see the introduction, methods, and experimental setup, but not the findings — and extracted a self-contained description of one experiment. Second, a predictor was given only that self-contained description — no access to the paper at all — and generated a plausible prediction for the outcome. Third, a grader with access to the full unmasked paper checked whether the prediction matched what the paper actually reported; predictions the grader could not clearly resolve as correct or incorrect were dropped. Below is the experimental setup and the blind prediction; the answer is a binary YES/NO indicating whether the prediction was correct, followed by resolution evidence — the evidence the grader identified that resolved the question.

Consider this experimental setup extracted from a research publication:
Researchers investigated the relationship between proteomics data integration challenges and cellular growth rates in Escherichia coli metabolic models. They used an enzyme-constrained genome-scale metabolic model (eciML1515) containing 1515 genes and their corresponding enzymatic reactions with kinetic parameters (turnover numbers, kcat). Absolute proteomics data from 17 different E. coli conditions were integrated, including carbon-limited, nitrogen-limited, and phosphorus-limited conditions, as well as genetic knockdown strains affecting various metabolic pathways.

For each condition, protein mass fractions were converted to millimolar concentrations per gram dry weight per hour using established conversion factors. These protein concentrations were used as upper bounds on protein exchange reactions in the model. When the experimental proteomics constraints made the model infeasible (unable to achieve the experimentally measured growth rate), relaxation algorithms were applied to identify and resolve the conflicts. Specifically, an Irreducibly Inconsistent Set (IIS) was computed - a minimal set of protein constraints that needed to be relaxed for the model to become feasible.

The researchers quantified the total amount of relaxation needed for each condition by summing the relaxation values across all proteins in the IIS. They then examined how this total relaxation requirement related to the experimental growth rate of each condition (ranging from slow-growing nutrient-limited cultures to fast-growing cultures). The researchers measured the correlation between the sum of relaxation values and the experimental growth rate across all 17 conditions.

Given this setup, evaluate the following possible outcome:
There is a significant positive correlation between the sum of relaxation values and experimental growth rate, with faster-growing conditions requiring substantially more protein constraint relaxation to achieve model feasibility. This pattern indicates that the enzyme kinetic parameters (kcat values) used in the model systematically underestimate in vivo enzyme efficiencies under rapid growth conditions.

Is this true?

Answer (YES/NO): YES